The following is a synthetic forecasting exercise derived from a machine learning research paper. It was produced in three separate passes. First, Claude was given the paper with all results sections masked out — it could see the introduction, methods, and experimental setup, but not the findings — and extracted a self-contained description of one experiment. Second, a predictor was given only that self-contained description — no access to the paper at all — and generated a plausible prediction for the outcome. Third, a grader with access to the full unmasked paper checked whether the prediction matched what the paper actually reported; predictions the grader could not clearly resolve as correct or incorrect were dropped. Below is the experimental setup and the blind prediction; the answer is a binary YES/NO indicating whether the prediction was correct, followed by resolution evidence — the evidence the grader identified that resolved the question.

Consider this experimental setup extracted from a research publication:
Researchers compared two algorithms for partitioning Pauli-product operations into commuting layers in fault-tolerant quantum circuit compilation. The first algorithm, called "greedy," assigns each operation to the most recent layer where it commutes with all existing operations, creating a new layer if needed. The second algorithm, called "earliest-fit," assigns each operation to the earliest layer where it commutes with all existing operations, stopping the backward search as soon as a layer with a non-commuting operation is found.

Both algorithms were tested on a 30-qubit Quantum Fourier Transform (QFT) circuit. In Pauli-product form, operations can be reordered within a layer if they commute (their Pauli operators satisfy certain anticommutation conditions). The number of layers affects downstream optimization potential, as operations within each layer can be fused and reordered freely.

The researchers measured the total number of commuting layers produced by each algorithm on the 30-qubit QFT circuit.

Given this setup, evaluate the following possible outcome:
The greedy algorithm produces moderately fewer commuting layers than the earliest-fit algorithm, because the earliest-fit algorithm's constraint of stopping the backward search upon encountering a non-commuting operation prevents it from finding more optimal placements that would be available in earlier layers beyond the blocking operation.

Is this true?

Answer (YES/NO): NO